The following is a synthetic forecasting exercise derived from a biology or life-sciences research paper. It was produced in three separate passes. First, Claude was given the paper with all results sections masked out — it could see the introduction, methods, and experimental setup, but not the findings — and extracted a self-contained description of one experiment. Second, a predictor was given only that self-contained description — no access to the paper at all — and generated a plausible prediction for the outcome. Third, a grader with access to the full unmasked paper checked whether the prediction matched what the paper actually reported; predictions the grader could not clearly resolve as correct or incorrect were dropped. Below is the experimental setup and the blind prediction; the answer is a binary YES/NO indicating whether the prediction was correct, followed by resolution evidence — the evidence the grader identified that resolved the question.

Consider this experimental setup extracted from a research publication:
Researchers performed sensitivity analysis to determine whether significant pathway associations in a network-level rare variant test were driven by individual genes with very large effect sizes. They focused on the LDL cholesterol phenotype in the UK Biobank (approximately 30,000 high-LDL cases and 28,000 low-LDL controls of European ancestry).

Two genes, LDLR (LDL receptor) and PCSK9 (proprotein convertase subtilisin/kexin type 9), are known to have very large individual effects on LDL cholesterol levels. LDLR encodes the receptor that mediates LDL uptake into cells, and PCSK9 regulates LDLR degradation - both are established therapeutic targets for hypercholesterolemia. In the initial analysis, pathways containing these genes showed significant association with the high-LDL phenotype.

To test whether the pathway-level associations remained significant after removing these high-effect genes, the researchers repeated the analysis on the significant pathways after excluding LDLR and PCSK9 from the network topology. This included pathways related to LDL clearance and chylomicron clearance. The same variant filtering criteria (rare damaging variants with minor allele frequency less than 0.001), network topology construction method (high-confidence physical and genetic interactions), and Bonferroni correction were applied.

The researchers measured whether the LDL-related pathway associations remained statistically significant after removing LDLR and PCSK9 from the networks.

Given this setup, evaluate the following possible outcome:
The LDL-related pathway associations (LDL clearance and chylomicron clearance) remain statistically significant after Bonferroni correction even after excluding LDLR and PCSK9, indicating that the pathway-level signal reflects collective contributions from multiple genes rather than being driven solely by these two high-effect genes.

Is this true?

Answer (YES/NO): YES